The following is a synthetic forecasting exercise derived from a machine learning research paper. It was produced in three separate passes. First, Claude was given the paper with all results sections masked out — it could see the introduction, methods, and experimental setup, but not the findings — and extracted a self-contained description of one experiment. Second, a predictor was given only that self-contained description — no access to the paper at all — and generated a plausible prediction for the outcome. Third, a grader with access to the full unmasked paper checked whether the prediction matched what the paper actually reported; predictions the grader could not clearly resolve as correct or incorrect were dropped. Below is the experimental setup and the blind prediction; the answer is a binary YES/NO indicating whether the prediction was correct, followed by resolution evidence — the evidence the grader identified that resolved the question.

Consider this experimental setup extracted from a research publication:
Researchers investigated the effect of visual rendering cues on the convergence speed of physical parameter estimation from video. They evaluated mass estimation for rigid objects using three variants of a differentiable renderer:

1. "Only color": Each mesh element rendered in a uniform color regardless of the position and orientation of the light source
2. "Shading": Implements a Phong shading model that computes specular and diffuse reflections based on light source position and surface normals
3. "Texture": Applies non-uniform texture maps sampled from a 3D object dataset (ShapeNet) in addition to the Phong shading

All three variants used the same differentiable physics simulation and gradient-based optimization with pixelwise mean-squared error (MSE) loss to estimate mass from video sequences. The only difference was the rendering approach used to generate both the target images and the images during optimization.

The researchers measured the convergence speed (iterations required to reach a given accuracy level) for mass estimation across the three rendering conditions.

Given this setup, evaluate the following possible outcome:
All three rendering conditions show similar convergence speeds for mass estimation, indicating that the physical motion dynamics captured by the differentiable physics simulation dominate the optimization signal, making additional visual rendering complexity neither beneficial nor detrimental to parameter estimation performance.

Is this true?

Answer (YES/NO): NO